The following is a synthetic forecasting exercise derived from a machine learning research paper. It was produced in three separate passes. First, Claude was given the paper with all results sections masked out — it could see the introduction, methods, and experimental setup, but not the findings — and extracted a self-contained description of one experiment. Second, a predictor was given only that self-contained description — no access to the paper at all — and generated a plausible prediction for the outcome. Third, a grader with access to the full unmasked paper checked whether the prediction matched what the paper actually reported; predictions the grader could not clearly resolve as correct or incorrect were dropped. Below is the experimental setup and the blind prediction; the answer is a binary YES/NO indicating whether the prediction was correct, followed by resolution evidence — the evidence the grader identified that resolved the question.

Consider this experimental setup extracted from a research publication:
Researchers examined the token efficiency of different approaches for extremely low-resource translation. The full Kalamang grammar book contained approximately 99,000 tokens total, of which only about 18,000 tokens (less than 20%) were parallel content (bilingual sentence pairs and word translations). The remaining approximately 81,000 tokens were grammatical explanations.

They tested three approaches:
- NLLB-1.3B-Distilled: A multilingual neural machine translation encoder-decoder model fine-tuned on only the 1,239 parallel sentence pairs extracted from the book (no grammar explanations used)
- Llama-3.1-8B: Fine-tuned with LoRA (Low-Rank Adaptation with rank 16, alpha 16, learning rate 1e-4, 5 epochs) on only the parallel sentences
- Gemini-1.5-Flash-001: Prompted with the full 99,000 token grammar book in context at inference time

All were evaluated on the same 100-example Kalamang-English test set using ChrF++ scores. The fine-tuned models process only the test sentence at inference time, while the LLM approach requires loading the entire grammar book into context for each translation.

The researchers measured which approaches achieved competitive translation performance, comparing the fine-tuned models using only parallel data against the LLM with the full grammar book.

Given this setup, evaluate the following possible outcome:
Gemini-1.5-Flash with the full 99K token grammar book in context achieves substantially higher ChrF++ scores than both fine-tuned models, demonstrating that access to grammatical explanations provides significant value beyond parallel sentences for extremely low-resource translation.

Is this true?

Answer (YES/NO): NO